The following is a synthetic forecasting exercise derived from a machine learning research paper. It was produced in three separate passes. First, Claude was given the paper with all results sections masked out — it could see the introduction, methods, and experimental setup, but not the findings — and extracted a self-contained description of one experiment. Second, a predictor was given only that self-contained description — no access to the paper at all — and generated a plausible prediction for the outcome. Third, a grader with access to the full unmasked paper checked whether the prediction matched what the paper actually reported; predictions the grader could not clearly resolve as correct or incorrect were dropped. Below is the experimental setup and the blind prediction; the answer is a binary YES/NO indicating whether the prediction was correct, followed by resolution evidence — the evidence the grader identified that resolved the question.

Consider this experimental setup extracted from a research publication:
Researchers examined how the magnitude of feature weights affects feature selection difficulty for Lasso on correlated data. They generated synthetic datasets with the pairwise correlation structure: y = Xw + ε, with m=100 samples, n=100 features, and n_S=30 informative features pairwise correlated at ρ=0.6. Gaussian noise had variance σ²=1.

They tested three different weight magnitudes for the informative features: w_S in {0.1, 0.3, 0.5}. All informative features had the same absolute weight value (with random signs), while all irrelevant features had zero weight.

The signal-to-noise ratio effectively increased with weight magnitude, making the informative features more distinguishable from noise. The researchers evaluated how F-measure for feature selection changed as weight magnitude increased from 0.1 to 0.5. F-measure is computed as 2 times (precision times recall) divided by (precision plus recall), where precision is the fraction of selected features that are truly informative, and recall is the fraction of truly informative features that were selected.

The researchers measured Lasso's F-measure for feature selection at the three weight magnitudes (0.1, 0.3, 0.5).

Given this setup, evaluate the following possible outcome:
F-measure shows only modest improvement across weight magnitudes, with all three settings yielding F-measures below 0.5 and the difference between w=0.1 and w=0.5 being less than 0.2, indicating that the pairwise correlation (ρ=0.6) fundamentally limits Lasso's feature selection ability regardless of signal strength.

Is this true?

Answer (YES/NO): NO